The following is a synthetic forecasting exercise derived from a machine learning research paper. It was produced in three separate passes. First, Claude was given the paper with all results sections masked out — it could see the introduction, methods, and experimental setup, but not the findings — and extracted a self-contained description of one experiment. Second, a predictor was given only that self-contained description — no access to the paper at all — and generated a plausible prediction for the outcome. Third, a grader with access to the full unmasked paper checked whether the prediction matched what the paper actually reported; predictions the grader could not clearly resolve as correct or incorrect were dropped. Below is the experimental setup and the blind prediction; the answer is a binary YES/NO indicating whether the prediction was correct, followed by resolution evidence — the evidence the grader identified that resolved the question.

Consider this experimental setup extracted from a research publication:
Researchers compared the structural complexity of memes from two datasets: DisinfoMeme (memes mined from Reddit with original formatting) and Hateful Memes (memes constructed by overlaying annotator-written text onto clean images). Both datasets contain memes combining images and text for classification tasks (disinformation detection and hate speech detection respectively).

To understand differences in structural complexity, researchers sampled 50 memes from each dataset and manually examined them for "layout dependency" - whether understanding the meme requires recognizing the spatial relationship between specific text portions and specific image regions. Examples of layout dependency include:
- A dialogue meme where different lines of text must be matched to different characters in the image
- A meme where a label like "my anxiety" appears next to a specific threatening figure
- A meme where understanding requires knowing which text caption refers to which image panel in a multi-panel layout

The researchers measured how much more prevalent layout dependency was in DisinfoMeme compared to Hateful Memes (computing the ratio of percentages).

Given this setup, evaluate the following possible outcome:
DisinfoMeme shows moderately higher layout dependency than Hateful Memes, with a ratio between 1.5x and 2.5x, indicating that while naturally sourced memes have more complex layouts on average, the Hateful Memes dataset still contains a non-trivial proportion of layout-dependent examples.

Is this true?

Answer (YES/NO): NO